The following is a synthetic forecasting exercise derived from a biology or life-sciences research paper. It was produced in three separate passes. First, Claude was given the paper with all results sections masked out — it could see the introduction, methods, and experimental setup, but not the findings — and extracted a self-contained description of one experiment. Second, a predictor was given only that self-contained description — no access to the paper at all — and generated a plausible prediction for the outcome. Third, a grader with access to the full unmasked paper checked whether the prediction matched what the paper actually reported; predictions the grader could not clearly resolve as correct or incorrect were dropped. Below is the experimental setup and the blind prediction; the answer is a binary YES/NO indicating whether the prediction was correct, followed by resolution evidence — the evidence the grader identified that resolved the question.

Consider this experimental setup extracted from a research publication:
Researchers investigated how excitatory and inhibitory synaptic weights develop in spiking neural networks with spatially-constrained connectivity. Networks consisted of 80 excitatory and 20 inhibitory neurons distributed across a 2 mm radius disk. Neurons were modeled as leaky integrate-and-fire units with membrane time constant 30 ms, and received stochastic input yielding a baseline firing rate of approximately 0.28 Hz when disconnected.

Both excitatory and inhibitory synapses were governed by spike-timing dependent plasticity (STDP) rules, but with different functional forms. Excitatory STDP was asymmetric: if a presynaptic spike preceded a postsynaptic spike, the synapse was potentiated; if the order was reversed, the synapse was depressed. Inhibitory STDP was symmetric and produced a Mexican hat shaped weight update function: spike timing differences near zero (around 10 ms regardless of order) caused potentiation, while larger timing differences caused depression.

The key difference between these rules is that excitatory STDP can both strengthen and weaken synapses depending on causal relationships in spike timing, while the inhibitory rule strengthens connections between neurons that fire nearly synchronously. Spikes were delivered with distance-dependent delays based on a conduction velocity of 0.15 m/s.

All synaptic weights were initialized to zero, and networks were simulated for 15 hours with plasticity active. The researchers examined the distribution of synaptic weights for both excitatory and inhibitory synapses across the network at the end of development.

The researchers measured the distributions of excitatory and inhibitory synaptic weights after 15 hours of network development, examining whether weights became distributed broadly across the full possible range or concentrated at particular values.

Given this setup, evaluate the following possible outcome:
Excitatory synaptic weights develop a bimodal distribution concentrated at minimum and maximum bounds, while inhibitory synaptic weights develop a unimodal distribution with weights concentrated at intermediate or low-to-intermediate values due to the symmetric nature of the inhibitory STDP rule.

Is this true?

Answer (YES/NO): NO